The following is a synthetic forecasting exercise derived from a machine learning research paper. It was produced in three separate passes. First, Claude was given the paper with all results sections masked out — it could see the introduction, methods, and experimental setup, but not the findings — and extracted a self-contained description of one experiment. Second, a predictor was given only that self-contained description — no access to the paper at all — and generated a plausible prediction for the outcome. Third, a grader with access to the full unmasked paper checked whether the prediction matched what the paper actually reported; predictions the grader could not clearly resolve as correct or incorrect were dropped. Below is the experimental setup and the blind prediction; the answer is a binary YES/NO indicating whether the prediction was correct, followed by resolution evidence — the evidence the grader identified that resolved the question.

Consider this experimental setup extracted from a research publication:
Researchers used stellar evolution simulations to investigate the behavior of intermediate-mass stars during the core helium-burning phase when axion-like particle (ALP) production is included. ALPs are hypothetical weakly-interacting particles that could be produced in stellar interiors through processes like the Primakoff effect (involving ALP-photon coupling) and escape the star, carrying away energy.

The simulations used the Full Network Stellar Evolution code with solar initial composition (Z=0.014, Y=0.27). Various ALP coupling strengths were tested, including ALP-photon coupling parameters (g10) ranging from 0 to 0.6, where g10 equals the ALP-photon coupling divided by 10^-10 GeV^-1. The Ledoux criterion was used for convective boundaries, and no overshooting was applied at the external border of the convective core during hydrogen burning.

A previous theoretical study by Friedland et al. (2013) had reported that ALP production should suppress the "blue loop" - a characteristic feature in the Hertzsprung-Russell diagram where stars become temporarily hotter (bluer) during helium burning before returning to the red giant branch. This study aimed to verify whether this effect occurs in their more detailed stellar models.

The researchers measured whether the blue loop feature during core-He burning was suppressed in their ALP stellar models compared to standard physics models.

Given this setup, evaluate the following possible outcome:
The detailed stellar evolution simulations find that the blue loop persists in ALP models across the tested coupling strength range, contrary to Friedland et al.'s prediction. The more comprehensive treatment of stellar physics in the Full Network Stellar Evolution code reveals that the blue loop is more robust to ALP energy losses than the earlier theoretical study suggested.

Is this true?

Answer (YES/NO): YES